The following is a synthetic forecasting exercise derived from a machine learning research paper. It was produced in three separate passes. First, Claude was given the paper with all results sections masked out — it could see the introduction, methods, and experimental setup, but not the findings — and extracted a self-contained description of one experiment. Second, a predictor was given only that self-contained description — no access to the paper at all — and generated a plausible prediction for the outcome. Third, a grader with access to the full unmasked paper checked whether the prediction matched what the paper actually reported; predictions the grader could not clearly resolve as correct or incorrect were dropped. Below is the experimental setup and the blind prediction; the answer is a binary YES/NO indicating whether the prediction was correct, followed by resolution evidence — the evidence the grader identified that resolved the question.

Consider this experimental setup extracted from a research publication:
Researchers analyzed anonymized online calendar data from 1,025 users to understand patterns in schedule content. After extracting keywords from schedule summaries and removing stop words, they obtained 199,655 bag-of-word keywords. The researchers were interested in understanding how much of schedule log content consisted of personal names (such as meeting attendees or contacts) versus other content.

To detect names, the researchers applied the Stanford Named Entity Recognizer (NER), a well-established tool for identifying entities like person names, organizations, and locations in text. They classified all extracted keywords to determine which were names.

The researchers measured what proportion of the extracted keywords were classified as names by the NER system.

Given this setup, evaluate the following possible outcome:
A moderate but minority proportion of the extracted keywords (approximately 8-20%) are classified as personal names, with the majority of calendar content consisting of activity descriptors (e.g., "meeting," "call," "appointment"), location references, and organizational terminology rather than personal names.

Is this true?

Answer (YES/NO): NO